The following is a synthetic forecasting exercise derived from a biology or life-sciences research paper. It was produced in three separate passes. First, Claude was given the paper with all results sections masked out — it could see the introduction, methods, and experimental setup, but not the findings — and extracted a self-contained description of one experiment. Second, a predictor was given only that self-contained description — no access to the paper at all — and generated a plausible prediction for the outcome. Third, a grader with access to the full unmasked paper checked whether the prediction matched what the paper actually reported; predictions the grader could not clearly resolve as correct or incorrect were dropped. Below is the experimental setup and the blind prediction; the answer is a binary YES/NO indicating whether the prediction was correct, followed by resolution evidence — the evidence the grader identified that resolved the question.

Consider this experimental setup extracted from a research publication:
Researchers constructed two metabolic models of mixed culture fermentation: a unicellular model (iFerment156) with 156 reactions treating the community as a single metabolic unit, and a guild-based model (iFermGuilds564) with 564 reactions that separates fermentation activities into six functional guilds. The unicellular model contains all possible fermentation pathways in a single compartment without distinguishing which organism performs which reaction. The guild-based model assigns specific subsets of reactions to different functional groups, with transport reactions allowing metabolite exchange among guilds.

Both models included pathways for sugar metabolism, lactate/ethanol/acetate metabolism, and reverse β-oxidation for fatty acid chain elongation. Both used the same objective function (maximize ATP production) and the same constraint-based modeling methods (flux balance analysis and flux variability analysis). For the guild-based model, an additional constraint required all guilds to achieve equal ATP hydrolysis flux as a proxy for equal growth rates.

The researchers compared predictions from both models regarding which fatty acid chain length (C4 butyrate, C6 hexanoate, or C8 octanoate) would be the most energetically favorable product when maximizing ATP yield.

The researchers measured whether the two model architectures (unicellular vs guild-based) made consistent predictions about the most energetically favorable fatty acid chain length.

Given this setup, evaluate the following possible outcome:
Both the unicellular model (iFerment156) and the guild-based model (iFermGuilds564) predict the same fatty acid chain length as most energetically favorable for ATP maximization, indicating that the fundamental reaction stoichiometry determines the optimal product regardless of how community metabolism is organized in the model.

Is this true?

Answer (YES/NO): YES